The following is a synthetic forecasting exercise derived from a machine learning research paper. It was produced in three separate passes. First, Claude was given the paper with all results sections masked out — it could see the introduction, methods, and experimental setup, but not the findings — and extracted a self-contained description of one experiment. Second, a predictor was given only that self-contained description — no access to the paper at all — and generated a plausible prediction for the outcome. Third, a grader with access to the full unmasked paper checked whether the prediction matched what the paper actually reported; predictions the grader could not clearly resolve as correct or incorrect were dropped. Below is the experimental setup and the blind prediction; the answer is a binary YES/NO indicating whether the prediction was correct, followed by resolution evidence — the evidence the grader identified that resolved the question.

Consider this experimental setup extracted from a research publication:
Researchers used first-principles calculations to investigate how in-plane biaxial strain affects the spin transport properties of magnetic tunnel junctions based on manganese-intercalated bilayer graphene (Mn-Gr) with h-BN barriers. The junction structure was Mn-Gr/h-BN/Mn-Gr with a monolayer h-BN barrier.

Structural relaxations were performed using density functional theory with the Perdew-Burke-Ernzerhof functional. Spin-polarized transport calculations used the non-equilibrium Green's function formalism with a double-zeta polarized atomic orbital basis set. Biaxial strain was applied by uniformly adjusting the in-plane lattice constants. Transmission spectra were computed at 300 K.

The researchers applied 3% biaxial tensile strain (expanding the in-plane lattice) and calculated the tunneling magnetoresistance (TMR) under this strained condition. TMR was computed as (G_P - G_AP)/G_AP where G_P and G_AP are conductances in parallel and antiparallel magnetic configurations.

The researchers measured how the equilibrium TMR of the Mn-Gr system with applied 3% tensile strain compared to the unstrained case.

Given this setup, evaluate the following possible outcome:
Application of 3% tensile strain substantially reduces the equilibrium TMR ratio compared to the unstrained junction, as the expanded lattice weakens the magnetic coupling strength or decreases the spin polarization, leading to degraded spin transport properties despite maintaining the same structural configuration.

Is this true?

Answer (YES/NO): NO